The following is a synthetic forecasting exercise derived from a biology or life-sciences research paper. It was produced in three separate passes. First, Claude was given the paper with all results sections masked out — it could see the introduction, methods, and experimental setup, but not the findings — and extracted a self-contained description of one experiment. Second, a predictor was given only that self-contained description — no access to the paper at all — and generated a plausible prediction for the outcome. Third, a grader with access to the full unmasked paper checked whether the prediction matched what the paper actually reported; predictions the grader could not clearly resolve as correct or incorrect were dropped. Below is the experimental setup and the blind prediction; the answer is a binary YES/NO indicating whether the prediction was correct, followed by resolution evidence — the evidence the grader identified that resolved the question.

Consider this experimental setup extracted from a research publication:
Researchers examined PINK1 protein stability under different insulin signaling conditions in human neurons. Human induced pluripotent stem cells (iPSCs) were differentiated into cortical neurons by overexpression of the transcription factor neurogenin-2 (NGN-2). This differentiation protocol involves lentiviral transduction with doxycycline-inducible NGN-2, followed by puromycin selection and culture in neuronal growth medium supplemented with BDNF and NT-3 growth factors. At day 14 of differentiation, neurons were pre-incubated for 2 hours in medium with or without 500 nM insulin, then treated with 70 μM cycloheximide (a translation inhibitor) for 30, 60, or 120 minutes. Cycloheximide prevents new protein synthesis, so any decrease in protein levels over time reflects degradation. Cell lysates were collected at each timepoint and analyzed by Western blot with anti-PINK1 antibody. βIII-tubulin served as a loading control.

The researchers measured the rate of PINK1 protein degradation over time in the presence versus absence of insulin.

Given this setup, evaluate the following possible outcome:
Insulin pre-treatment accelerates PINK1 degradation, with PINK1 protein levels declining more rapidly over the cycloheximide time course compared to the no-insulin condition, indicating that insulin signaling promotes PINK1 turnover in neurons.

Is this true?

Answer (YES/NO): NO